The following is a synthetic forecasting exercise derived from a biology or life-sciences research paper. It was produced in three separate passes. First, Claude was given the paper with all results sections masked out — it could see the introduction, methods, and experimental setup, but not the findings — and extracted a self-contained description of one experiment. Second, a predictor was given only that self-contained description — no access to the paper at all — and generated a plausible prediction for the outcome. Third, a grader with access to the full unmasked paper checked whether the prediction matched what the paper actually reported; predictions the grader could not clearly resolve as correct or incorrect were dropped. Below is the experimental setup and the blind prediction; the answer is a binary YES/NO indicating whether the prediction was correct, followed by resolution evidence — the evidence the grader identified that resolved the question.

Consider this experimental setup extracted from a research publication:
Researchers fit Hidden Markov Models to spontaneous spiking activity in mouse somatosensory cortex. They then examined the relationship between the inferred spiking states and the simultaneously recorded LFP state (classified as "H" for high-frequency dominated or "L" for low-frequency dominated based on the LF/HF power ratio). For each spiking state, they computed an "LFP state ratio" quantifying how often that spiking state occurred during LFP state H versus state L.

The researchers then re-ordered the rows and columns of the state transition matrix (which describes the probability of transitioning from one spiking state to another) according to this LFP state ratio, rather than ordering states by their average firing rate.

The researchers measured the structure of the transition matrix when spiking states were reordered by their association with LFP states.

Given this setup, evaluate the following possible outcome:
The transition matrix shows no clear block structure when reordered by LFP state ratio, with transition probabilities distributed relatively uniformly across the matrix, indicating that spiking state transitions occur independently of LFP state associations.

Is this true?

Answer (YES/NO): NO